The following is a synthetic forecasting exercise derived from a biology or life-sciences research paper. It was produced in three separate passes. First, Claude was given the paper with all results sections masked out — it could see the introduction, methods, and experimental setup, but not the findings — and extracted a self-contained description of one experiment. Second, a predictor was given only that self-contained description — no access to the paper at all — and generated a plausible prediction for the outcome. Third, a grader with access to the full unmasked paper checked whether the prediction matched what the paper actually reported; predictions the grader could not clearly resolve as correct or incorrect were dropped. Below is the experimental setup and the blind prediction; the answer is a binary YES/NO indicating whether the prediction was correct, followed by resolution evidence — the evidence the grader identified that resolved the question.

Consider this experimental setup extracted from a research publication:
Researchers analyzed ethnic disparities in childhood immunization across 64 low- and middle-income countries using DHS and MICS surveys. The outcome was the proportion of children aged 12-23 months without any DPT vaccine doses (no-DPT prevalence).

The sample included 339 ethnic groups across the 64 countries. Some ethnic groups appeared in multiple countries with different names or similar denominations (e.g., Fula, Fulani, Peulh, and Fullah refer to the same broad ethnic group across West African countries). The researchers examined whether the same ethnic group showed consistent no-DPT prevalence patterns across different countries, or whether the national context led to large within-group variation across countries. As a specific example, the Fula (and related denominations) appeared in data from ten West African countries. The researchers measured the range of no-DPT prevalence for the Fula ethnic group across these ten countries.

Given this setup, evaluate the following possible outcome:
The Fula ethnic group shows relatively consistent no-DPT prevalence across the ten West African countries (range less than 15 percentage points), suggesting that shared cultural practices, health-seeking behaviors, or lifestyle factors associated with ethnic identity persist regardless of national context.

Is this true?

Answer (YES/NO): NO